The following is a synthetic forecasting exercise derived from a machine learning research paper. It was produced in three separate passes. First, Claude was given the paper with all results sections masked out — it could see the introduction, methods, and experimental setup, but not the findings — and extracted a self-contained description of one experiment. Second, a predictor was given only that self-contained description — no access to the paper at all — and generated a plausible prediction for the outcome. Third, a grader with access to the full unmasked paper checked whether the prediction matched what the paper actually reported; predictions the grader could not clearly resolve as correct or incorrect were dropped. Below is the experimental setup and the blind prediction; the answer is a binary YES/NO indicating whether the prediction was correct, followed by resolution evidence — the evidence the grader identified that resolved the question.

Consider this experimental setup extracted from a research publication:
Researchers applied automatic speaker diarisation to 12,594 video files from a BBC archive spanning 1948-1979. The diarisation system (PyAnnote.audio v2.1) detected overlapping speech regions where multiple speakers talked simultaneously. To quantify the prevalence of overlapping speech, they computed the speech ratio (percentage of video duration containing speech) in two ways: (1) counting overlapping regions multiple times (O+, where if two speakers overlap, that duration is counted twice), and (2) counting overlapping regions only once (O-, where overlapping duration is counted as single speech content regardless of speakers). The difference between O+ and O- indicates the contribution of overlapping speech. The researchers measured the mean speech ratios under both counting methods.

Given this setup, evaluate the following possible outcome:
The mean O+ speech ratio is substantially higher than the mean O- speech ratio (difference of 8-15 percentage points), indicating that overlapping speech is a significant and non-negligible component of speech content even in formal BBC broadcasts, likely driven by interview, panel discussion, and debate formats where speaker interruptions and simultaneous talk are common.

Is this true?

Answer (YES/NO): NO